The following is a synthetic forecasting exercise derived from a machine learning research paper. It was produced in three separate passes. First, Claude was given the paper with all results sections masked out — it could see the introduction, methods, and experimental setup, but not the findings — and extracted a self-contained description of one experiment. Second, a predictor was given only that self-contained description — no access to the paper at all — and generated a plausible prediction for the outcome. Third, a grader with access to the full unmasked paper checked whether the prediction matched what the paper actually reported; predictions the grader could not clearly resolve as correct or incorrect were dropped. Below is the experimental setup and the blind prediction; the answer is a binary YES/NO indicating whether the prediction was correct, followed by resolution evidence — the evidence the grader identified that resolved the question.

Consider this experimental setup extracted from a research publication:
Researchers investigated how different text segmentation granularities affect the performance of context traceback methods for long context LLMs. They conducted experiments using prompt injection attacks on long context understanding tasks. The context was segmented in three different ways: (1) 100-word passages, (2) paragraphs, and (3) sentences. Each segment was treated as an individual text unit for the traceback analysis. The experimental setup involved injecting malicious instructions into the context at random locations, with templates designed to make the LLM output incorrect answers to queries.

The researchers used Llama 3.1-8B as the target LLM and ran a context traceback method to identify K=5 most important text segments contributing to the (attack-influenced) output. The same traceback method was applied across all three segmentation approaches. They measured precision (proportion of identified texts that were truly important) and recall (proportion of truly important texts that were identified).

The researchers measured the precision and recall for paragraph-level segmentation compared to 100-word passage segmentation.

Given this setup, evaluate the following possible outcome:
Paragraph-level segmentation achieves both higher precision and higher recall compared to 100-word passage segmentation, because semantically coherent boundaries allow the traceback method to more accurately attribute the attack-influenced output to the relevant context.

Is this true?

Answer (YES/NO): NO